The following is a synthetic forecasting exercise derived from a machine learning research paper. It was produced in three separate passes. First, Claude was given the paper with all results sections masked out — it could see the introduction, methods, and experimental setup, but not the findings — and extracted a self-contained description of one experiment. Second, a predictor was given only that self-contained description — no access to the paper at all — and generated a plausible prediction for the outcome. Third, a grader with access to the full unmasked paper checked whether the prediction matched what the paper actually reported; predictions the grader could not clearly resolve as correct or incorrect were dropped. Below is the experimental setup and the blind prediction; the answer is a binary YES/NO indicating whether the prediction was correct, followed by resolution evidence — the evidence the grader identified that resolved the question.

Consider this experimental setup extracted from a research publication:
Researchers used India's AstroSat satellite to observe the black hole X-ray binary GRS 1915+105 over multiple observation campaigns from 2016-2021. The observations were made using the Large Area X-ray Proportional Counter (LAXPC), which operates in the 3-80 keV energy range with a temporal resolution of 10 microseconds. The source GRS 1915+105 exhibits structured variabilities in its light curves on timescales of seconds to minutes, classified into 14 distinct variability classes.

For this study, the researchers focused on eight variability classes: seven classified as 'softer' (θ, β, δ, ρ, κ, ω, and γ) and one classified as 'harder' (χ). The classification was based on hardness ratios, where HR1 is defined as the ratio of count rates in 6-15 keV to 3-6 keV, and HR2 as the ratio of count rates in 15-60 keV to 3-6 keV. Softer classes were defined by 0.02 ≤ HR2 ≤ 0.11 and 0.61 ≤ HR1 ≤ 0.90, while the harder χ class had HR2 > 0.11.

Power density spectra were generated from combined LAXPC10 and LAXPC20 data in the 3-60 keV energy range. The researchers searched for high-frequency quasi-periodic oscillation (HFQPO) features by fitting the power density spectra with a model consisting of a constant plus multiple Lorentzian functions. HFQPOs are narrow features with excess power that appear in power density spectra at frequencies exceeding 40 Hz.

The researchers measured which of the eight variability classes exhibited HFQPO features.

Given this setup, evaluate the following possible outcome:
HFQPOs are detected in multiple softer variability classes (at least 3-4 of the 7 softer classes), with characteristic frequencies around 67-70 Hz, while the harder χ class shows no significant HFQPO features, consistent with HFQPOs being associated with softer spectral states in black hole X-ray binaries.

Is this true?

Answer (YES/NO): NO